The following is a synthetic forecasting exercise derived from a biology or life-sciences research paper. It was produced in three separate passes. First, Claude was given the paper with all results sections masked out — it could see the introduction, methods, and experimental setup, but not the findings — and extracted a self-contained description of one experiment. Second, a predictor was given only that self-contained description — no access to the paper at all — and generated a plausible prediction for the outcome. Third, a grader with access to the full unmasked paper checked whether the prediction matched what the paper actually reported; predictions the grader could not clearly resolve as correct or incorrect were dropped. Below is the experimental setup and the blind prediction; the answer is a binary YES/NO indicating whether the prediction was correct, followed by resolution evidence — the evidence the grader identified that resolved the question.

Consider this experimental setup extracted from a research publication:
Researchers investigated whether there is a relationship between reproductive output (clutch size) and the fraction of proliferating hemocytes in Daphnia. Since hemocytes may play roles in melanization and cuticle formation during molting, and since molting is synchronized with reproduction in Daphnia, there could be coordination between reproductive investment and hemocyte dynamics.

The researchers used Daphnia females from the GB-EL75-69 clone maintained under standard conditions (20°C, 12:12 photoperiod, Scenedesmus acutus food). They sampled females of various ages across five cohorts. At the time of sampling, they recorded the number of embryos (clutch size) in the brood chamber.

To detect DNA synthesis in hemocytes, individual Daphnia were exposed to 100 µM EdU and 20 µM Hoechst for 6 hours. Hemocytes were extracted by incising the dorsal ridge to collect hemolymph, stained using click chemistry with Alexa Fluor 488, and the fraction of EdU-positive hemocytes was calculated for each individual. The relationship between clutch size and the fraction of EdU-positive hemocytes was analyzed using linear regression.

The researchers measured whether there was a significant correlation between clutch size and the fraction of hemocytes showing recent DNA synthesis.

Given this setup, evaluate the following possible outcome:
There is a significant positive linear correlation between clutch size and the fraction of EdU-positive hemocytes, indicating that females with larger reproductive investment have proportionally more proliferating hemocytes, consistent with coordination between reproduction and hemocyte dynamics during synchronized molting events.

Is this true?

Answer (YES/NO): NO